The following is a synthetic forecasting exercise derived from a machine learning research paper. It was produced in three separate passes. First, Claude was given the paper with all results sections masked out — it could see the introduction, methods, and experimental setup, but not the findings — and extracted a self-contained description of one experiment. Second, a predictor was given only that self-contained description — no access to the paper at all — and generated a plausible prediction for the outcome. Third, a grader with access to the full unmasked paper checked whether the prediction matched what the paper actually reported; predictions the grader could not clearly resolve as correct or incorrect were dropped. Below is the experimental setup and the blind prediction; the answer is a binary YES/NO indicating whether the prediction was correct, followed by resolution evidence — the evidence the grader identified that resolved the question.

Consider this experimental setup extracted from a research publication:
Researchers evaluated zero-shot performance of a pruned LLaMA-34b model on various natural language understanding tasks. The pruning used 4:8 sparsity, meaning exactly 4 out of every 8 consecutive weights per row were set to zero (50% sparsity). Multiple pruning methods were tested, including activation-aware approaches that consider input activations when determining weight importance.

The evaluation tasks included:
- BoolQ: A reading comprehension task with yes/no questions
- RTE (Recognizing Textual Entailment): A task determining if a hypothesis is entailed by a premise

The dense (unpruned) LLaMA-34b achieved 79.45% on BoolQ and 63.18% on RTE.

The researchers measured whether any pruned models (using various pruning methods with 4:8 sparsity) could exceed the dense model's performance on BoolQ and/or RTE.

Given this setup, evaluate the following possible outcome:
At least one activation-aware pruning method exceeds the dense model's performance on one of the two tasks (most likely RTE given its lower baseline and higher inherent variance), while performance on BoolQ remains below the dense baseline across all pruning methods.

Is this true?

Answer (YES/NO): NO